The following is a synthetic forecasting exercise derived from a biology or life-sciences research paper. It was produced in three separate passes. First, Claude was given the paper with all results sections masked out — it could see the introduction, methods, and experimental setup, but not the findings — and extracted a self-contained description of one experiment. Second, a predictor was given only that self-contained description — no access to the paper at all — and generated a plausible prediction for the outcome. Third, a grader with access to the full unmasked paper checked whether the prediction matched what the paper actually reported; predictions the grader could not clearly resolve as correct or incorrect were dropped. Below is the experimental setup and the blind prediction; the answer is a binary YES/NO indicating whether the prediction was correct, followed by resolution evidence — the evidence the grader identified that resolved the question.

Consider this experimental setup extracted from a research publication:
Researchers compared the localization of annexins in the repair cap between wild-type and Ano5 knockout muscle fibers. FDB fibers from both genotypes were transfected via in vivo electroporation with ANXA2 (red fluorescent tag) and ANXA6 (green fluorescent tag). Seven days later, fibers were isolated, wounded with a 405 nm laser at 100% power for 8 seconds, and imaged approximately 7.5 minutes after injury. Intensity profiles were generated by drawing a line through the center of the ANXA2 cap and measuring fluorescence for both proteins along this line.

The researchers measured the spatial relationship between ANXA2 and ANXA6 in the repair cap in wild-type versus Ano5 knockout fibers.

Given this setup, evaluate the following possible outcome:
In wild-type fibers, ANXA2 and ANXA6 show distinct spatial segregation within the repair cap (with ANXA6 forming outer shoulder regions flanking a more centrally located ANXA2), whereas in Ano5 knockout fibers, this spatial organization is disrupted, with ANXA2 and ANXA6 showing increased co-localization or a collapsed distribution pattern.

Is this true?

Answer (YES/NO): NO